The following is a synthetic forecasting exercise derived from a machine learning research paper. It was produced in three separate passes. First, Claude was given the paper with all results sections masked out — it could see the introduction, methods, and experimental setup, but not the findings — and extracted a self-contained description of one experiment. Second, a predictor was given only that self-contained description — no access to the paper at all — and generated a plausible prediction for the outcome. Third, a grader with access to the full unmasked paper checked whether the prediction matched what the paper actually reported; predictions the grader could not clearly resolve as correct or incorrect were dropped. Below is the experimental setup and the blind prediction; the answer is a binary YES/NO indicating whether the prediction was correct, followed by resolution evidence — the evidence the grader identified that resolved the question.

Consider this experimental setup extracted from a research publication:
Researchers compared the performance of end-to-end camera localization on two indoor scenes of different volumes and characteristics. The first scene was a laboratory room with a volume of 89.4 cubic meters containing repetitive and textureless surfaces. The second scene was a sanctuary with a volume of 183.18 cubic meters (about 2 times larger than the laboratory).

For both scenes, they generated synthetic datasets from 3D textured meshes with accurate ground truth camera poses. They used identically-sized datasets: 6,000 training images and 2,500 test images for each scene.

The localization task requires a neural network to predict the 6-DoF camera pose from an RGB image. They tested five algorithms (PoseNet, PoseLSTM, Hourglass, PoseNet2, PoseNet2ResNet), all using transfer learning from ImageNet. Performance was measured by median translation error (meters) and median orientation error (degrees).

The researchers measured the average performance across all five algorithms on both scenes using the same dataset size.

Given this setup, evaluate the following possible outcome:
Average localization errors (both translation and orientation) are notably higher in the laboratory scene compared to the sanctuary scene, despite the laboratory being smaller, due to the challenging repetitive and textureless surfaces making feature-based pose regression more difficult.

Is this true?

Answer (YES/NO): NO